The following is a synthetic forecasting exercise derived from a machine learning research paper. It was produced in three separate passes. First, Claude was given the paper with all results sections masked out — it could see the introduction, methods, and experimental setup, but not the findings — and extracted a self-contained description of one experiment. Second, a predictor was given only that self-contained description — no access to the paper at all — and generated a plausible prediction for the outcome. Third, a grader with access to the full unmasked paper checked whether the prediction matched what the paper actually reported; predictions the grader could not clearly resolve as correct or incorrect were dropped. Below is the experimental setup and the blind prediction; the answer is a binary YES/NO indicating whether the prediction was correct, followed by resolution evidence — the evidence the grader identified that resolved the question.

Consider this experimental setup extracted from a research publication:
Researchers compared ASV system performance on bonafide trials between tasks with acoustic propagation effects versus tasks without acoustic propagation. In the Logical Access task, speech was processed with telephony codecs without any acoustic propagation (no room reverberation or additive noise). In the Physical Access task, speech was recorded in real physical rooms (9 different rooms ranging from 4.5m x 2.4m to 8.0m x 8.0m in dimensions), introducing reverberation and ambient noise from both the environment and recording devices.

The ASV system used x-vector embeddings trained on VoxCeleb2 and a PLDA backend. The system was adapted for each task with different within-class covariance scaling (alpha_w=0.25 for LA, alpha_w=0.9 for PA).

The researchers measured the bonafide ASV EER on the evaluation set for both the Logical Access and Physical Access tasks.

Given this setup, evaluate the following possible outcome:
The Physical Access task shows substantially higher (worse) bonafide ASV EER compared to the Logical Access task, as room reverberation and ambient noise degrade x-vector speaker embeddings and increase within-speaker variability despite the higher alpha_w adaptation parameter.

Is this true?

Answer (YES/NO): NO